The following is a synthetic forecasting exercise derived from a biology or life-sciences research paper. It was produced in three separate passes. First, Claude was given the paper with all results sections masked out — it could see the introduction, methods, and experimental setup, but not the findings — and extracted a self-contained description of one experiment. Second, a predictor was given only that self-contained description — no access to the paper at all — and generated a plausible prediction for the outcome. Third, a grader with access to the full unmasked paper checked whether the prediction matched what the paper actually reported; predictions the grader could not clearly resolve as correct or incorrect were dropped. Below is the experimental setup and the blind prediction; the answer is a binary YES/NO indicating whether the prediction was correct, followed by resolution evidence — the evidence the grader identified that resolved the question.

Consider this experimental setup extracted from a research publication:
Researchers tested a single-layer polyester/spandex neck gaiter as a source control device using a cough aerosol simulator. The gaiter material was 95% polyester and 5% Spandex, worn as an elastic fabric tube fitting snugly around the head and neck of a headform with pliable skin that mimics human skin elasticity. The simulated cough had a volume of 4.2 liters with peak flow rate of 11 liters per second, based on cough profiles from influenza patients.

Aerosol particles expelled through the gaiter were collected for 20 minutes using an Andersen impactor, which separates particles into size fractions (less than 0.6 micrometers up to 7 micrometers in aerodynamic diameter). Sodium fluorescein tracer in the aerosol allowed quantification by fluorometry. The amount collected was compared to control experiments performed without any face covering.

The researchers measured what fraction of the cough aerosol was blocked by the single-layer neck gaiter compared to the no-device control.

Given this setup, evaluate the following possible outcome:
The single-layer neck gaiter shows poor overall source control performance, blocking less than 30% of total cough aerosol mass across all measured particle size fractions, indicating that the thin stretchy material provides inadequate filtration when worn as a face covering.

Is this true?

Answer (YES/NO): NO